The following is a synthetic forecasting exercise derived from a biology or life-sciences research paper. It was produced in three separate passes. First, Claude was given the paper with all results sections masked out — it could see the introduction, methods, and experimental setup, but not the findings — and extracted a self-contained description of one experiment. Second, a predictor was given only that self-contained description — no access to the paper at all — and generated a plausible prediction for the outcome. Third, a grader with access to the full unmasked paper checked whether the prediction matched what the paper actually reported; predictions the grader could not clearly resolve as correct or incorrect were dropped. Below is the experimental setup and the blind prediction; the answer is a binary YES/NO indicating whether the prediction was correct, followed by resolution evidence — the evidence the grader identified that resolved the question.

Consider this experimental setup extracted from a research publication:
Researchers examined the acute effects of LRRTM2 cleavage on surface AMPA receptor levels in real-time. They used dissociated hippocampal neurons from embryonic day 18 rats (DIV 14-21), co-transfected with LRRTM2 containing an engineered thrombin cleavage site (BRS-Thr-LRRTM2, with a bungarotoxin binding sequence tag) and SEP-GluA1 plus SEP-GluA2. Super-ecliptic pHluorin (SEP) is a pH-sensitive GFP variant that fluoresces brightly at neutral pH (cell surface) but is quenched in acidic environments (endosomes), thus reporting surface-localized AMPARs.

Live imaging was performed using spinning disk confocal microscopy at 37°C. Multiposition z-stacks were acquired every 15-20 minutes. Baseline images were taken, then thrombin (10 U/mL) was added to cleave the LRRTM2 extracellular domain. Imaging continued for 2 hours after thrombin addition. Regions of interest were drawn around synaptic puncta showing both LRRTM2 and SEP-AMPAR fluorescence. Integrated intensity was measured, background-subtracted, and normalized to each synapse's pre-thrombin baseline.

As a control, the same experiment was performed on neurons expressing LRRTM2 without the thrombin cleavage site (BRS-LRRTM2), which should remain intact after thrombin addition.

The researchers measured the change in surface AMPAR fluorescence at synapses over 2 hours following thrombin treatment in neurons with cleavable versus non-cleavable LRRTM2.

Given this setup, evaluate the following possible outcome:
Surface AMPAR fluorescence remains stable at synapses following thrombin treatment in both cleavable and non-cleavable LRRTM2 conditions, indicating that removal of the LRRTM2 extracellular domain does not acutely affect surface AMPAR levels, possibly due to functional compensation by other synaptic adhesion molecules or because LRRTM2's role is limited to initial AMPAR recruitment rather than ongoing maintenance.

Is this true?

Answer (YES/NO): NO